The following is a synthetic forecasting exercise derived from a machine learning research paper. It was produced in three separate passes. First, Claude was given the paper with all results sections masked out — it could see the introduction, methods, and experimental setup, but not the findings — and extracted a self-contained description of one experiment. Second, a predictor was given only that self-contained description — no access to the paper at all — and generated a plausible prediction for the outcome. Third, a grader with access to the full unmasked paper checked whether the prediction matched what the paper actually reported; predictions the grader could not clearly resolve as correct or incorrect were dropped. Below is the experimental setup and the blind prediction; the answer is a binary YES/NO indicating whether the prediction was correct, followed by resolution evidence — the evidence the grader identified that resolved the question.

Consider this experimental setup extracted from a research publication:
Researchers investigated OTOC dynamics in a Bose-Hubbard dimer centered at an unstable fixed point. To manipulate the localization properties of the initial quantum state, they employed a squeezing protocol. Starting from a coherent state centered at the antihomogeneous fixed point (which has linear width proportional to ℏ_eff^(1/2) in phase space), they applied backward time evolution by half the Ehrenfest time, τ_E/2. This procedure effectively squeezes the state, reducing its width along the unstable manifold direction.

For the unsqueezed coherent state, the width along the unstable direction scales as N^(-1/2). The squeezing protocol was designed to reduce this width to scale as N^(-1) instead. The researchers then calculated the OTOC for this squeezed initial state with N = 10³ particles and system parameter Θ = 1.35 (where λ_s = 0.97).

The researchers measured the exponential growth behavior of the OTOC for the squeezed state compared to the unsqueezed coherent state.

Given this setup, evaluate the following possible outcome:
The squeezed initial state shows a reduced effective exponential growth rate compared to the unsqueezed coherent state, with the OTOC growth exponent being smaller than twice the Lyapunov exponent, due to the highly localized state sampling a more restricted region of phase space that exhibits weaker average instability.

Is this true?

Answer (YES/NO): NO